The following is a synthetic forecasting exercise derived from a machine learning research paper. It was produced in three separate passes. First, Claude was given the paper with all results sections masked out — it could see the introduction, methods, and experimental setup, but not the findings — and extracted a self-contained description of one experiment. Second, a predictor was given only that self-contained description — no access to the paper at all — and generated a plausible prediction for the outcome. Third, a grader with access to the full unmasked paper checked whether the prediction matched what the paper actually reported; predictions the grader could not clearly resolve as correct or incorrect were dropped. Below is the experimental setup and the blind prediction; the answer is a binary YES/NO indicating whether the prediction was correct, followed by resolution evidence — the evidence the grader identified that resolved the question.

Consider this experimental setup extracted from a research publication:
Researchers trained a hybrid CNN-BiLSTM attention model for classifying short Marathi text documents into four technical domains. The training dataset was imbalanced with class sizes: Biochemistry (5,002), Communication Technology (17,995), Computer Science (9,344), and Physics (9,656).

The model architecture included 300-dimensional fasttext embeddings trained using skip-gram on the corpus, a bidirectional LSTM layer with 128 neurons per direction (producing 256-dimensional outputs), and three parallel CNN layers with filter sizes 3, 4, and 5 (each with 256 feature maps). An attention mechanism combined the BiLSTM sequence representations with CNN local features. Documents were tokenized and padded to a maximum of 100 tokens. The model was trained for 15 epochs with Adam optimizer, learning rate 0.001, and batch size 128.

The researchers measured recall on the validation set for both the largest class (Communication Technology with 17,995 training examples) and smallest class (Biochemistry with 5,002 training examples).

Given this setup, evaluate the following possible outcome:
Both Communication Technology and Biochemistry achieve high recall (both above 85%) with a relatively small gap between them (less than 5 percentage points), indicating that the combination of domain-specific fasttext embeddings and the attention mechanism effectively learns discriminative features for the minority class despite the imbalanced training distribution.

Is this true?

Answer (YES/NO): NO